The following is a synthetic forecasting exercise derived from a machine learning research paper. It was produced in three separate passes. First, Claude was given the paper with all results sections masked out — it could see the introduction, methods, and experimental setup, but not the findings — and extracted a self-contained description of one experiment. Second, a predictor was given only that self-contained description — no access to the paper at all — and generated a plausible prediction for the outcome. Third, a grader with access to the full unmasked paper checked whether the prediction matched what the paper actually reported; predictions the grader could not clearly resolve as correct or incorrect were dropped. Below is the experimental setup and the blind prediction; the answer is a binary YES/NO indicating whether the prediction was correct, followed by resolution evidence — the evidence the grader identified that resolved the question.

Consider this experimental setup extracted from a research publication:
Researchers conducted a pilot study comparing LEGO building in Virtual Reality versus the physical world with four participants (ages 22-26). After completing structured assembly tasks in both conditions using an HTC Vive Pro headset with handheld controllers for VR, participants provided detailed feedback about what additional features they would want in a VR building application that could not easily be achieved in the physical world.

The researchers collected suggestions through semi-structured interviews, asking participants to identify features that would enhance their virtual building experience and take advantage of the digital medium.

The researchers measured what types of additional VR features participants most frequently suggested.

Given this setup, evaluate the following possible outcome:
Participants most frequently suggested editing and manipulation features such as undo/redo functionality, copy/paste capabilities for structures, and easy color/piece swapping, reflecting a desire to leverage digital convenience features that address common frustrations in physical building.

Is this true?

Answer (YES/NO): NO